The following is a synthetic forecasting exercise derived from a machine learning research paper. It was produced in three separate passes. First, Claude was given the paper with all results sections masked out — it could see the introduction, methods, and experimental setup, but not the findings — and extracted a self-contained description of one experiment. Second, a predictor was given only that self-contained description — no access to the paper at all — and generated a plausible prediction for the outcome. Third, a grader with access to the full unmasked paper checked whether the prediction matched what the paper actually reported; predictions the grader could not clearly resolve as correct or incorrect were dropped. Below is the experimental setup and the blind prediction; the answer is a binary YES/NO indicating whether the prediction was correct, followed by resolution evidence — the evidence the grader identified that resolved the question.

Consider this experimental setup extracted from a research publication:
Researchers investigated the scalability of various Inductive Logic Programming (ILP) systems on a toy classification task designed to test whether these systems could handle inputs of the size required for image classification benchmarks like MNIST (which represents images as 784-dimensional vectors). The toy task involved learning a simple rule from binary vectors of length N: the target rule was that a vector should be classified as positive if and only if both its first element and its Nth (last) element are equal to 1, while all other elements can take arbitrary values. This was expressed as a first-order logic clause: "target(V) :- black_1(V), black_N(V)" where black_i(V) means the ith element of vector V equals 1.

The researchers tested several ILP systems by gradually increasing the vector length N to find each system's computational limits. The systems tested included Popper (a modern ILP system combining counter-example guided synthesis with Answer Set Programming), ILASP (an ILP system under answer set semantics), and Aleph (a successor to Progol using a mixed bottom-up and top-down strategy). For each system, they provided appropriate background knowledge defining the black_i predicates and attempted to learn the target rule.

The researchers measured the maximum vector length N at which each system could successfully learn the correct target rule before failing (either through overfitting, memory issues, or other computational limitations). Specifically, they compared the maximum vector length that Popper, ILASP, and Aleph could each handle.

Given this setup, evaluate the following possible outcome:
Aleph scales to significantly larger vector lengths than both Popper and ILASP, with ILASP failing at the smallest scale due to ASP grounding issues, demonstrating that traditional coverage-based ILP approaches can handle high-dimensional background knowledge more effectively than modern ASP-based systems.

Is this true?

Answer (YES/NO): NO